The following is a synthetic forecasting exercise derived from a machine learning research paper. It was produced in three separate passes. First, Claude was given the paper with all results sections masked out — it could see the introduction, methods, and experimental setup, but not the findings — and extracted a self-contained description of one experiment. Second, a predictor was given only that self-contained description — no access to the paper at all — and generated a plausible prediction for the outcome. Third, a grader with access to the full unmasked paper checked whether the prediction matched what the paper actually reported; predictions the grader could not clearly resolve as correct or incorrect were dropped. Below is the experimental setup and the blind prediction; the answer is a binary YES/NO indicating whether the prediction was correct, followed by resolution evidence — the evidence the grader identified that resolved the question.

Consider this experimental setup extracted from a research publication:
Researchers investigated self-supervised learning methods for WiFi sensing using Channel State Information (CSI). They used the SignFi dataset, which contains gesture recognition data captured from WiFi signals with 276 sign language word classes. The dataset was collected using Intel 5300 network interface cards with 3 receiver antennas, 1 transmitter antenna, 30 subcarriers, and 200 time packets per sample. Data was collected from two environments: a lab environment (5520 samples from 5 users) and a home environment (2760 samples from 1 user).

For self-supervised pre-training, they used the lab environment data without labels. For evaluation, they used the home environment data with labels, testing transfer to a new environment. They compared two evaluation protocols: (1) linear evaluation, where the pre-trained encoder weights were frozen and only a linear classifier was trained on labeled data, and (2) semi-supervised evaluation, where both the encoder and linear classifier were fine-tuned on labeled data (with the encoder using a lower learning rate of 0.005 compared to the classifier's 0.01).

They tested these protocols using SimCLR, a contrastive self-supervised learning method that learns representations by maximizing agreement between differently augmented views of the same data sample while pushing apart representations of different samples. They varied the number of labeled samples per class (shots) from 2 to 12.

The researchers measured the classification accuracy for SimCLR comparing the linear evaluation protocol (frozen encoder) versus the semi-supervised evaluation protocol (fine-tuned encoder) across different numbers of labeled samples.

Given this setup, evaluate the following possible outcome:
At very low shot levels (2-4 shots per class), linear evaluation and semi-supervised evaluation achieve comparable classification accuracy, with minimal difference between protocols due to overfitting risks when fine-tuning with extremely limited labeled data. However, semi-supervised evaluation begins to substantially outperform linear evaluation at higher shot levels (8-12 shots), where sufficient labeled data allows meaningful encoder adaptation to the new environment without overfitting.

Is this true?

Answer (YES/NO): NO